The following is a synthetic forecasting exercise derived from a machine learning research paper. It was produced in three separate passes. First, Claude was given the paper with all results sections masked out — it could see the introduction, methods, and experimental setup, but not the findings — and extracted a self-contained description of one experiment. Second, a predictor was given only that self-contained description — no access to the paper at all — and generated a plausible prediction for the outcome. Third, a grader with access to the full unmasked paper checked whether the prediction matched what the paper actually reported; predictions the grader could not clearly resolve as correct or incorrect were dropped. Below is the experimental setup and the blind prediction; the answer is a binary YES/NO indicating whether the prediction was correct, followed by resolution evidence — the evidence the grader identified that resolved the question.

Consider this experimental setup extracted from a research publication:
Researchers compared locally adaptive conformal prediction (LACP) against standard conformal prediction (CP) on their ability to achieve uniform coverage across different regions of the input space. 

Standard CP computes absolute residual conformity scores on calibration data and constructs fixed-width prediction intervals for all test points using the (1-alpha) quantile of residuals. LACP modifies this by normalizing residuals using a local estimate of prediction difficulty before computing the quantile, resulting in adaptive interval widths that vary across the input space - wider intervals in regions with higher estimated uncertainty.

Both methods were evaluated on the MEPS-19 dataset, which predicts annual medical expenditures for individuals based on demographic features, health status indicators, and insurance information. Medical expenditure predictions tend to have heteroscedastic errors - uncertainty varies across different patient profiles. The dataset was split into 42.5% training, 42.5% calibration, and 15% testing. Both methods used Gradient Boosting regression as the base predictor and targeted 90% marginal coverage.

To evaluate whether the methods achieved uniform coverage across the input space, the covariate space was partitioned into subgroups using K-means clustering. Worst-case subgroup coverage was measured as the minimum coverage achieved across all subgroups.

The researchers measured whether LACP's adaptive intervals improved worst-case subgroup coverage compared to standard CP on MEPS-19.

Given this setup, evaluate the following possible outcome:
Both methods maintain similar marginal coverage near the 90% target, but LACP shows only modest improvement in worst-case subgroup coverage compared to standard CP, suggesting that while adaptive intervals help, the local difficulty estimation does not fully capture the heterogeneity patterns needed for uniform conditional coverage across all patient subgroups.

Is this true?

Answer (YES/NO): NO